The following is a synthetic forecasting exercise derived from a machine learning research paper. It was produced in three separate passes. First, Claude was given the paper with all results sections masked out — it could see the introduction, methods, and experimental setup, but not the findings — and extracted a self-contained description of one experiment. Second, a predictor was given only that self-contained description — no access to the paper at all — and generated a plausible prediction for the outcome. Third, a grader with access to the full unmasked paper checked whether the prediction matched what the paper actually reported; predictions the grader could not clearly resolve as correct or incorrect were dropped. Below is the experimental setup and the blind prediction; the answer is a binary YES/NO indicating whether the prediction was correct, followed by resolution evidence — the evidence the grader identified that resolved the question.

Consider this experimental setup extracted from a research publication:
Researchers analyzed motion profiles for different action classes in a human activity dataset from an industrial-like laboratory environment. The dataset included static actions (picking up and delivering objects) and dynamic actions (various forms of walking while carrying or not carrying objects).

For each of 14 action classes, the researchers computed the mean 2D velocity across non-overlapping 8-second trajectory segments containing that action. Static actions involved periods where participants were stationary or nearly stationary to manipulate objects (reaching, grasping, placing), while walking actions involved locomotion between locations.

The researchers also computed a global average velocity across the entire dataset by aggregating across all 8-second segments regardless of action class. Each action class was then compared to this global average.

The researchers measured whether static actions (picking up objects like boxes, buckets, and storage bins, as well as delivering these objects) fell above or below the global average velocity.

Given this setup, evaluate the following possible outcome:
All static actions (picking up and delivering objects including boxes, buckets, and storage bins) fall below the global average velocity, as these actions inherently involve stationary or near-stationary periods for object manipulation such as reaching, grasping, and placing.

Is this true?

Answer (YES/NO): YES